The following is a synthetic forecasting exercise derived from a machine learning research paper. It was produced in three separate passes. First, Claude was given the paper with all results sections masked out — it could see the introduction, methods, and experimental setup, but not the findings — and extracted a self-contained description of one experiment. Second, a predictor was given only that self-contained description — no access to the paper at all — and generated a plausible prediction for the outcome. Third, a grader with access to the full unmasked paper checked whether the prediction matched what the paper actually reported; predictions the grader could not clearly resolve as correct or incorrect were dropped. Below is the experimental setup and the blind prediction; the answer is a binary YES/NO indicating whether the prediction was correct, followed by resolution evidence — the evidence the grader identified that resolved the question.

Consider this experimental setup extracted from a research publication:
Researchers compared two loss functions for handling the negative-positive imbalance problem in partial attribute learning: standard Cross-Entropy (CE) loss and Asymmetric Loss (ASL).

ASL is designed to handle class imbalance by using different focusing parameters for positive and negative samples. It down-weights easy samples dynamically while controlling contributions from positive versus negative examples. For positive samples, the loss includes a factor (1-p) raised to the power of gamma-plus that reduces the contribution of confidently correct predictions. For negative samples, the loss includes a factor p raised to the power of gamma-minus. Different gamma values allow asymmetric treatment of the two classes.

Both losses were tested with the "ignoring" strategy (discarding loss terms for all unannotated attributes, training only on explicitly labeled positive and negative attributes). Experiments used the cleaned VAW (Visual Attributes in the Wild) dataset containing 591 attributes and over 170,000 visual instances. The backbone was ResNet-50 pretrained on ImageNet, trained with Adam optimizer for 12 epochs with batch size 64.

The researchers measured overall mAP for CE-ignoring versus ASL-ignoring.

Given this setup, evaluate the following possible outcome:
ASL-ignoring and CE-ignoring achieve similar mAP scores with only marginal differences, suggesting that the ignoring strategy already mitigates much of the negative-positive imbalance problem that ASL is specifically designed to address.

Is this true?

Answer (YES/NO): YES